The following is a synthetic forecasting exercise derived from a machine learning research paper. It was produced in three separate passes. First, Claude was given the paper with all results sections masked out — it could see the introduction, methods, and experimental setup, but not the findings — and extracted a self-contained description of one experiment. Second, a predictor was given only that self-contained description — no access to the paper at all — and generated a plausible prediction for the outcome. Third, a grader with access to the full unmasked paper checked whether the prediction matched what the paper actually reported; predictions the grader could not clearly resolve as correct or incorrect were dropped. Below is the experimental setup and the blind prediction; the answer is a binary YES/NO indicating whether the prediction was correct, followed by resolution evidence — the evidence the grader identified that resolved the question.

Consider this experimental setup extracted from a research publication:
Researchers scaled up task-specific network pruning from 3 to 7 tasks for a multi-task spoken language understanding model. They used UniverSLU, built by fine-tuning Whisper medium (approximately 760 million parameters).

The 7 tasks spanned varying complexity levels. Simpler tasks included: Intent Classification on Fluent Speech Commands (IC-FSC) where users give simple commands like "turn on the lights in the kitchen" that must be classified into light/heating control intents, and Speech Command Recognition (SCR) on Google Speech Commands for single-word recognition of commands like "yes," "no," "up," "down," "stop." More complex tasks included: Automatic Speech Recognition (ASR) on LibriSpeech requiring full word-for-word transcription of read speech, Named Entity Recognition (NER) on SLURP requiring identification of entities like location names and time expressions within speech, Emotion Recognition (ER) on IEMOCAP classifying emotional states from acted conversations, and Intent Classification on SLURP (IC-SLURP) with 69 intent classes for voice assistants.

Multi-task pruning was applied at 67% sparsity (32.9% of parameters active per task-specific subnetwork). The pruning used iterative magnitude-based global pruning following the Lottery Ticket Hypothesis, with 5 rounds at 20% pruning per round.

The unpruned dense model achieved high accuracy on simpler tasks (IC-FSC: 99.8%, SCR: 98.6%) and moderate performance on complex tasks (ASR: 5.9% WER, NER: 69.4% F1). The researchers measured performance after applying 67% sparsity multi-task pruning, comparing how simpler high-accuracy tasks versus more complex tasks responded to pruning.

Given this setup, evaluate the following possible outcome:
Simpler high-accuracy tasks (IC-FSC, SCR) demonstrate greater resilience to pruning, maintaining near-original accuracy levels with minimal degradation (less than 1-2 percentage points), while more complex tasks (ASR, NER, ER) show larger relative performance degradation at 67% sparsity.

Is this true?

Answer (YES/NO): NO